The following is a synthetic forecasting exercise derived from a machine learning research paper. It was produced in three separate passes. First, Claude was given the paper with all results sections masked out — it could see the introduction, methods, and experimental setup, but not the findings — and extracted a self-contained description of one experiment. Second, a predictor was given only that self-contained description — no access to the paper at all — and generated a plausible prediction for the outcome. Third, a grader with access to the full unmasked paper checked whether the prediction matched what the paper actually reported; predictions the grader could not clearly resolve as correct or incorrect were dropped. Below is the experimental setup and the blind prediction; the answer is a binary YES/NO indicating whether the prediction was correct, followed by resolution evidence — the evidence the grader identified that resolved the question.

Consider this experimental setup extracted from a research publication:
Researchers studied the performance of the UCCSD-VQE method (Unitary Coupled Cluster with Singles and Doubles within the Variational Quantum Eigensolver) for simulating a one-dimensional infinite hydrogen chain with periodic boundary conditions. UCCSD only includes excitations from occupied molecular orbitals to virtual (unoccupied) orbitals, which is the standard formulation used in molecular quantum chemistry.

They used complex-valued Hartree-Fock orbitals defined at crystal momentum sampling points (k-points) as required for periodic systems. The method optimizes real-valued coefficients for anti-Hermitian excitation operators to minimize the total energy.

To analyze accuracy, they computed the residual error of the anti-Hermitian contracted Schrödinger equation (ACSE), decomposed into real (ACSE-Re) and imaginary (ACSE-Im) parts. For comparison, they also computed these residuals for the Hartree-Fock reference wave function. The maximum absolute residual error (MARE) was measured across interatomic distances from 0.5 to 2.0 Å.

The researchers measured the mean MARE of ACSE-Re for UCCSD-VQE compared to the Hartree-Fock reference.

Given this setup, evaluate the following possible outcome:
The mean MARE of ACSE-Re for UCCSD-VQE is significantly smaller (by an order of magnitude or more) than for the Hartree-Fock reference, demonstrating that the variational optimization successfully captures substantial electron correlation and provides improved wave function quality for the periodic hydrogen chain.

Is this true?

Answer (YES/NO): NO